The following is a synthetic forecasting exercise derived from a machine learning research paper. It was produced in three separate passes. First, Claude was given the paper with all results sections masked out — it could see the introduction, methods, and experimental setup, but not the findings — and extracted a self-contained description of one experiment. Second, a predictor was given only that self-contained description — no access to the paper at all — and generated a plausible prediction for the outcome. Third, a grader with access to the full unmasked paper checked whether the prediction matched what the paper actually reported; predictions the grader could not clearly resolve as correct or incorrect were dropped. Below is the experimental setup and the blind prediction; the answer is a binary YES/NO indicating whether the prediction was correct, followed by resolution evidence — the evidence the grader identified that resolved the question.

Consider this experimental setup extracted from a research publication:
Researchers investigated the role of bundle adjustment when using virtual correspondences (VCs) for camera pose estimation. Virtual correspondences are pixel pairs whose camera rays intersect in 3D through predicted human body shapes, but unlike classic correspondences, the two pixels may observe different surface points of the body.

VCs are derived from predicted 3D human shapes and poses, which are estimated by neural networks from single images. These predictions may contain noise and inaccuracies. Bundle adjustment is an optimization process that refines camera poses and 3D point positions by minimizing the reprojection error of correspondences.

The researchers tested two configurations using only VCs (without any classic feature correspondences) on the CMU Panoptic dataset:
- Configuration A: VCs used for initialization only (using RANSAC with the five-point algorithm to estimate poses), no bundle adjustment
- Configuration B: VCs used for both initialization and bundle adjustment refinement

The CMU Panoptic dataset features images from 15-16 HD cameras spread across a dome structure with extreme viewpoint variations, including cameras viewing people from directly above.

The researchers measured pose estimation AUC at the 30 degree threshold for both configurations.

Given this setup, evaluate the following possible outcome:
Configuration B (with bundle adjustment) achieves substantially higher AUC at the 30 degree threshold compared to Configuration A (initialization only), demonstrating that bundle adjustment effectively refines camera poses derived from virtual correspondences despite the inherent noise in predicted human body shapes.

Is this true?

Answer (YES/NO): YES